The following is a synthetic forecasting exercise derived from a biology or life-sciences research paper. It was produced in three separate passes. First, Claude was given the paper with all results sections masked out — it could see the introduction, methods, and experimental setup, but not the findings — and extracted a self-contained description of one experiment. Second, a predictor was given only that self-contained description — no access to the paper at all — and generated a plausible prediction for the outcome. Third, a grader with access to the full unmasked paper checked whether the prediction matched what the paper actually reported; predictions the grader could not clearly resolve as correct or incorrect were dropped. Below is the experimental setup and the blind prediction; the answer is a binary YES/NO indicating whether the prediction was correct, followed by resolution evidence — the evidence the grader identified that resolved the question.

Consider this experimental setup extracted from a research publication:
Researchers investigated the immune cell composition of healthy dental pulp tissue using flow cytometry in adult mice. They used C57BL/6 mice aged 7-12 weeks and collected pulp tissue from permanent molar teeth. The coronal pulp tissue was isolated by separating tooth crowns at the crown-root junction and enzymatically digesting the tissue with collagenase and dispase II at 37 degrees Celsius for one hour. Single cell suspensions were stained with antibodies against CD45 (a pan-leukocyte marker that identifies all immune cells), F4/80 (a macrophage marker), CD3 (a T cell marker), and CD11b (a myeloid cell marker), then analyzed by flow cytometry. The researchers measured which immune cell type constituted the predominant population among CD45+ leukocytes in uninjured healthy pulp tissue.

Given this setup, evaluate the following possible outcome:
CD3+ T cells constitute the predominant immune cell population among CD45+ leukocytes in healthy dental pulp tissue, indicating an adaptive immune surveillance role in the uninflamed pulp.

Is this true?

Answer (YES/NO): NO